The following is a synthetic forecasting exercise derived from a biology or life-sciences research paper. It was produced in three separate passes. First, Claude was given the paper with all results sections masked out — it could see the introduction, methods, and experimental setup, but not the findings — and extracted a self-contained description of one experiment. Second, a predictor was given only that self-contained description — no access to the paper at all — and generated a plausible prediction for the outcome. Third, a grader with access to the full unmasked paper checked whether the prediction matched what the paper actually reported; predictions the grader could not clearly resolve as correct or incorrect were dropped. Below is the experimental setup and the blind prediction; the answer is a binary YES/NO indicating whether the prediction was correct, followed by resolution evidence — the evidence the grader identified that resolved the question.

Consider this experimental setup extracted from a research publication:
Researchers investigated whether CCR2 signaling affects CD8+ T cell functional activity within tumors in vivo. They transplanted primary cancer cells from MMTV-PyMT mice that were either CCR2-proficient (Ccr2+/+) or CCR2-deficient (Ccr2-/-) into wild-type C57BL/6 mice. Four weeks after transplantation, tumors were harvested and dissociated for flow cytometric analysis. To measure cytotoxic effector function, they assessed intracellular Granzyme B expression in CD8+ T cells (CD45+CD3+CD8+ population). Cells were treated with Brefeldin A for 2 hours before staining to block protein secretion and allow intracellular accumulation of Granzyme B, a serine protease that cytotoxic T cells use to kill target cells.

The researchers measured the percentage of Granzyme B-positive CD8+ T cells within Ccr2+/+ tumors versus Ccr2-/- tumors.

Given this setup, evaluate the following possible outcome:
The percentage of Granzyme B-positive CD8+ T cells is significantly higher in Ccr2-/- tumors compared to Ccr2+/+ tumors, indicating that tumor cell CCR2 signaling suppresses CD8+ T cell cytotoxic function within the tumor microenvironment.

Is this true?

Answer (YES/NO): NO